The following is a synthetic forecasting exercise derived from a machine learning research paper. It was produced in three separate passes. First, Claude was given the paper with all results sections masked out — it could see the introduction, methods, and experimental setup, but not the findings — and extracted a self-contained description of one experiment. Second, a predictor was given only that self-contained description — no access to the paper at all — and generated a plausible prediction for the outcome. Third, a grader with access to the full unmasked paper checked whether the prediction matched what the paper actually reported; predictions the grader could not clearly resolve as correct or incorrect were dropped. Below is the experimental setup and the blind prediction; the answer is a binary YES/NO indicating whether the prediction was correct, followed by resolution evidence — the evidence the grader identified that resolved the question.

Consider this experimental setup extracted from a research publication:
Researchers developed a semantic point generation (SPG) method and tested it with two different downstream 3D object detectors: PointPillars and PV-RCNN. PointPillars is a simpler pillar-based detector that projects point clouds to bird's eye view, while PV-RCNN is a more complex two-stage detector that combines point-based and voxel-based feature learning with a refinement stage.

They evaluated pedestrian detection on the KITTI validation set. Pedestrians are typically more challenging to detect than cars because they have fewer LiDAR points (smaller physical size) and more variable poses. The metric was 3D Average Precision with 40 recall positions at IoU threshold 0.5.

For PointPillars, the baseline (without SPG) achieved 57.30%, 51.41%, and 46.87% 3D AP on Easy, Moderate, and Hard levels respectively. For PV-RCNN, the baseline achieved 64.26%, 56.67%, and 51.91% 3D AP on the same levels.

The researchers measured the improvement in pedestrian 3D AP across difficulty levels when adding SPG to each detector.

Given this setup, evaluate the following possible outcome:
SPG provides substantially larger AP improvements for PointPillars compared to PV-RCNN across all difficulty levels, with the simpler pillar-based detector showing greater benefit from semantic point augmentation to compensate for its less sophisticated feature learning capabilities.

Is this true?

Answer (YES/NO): NO